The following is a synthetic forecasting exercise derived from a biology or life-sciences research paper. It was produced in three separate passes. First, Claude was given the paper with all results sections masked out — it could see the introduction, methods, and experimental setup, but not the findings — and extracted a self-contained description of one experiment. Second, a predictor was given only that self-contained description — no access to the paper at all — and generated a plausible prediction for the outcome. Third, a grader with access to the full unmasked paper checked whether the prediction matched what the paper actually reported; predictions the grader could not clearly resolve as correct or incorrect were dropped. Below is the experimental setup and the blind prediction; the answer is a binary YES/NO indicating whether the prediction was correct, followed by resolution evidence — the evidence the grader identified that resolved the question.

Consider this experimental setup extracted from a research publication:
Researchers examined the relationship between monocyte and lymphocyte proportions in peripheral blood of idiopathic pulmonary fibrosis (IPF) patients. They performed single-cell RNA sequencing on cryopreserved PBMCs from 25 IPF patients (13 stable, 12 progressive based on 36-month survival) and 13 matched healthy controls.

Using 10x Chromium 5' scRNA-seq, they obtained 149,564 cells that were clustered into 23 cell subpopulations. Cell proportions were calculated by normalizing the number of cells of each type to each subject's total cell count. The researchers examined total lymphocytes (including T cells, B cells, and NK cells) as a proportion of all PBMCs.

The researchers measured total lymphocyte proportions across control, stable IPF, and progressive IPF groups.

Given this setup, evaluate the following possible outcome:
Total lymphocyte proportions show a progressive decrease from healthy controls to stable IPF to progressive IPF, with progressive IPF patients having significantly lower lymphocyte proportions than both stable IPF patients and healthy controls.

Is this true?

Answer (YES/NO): YES